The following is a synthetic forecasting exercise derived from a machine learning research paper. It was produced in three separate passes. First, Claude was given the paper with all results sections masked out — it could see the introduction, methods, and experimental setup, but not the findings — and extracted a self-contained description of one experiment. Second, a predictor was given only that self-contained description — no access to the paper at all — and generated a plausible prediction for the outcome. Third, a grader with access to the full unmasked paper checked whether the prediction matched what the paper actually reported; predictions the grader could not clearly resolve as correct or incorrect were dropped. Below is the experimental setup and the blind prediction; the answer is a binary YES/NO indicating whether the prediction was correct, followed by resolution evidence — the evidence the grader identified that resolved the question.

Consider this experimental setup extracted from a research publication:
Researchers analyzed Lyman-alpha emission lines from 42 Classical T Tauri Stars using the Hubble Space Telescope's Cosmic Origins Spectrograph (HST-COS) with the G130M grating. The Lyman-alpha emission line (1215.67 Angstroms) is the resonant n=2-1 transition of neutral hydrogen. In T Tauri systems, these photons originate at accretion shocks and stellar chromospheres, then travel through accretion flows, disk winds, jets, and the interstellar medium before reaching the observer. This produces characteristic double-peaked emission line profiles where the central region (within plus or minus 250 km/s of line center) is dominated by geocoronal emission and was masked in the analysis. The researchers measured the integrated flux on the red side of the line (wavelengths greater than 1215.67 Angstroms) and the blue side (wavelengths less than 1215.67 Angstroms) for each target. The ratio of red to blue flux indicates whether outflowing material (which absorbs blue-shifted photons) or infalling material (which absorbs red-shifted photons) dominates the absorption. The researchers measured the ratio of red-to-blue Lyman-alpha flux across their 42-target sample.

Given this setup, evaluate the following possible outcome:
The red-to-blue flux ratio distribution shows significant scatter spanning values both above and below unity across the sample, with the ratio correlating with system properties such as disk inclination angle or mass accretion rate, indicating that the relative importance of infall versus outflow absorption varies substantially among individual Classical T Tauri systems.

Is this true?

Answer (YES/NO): NO